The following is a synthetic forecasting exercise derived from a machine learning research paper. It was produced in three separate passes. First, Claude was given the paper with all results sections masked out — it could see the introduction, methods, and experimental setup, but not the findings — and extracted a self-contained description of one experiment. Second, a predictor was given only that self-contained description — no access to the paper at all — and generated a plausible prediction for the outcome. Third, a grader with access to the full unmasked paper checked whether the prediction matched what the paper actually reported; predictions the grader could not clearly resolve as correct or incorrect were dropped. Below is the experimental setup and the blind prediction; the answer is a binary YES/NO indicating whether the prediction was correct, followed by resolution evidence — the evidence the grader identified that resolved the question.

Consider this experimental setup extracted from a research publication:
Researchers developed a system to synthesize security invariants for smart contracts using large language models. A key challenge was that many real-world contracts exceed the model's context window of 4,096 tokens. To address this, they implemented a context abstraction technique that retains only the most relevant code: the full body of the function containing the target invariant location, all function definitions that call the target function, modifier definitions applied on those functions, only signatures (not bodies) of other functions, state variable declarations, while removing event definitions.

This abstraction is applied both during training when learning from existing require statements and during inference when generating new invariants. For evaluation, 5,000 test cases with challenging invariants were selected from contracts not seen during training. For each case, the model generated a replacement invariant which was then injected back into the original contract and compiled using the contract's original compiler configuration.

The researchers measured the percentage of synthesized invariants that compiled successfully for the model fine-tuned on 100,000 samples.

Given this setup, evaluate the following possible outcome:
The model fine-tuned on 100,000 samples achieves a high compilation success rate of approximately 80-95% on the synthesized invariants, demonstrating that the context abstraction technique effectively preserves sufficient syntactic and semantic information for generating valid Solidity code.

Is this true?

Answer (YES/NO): NO